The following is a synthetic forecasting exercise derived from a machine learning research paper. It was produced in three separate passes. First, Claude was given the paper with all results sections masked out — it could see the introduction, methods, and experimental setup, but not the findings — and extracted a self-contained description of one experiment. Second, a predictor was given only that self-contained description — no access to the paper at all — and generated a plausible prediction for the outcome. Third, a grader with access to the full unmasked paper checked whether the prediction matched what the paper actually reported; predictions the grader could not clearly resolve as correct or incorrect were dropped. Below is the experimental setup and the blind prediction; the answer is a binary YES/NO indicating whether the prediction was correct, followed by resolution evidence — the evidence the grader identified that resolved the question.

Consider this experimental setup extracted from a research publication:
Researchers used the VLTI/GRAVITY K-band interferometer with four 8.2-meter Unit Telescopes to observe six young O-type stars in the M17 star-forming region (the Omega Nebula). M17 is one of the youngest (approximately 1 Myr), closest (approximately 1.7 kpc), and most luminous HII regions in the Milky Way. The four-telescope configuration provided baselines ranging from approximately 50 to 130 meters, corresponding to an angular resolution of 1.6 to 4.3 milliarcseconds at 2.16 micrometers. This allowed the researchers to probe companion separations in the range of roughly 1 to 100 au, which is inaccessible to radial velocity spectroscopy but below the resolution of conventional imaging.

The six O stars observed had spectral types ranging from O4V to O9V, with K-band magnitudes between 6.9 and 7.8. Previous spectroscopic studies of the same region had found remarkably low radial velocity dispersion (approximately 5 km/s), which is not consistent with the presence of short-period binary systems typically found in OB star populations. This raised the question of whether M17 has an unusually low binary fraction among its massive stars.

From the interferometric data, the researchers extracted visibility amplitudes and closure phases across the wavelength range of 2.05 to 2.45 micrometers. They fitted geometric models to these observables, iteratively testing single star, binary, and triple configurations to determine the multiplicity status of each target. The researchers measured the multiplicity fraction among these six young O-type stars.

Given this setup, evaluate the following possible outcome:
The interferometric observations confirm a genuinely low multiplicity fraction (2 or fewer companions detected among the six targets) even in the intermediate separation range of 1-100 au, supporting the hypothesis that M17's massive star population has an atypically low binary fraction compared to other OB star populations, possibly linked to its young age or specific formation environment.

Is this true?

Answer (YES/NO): NO